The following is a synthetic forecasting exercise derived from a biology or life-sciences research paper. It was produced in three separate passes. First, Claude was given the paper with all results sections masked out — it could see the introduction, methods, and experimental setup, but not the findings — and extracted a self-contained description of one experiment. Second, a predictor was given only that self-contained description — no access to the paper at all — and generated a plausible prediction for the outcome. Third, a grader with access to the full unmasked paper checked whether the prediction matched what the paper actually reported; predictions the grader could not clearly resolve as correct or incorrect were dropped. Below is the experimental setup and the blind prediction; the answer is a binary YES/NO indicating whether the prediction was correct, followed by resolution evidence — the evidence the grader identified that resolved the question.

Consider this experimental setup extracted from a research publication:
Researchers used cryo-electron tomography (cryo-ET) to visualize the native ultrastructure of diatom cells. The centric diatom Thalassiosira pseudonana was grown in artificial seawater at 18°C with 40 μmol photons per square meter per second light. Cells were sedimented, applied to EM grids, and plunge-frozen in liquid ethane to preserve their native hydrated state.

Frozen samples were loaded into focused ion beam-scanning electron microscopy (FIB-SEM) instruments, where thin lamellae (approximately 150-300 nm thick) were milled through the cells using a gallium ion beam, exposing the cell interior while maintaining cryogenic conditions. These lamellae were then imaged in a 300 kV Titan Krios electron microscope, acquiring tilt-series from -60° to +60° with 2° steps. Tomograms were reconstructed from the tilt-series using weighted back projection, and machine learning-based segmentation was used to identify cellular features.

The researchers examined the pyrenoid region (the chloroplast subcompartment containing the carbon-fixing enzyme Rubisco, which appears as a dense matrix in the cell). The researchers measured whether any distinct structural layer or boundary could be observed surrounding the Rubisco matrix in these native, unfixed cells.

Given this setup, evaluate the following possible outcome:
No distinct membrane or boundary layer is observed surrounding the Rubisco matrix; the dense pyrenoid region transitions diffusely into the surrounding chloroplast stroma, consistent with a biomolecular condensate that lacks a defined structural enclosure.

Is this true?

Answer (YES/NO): NO